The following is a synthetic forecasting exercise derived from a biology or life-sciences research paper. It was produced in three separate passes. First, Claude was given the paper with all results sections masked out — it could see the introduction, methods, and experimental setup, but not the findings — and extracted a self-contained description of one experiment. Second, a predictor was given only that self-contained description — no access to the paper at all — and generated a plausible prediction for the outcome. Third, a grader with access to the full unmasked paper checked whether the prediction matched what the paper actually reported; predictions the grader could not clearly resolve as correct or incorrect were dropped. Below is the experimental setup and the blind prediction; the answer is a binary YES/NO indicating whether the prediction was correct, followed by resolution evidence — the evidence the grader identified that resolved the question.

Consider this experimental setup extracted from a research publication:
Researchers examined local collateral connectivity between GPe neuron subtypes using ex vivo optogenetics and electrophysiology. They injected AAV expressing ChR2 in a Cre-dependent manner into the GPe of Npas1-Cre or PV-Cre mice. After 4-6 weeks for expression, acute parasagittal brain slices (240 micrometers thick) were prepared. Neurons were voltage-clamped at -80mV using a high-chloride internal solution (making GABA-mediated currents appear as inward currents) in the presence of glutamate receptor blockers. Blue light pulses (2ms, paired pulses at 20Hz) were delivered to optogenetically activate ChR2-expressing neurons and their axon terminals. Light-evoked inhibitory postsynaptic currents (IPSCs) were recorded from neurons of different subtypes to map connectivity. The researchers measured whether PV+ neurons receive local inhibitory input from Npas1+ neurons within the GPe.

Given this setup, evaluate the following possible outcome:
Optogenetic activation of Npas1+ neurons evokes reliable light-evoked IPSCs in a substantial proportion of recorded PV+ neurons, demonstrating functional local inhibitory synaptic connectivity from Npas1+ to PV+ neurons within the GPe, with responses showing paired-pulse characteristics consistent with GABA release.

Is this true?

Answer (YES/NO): YES